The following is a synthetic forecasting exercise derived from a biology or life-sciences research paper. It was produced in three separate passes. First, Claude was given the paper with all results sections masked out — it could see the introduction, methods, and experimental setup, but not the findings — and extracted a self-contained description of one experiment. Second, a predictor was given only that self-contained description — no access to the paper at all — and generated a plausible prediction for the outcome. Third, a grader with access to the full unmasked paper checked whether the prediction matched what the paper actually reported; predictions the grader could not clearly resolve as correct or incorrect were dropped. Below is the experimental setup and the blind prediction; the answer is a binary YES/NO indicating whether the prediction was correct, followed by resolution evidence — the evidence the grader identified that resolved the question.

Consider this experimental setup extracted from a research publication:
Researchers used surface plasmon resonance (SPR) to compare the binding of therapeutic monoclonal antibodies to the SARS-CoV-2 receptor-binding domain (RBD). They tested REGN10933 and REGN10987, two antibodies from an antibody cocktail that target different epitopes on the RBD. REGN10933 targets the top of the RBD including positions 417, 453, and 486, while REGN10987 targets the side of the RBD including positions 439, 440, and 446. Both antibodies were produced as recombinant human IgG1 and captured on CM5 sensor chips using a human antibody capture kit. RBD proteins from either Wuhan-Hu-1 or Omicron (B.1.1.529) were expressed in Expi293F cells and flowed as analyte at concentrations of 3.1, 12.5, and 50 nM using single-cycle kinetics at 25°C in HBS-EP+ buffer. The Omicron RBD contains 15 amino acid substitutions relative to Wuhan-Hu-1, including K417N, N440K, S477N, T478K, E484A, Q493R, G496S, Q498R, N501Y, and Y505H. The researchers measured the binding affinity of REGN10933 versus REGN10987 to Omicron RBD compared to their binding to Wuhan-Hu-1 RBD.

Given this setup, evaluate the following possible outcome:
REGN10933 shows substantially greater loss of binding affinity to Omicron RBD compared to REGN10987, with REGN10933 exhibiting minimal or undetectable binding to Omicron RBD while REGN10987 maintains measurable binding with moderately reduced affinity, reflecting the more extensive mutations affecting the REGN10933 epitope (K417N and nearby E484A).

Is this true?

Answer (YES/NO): NO